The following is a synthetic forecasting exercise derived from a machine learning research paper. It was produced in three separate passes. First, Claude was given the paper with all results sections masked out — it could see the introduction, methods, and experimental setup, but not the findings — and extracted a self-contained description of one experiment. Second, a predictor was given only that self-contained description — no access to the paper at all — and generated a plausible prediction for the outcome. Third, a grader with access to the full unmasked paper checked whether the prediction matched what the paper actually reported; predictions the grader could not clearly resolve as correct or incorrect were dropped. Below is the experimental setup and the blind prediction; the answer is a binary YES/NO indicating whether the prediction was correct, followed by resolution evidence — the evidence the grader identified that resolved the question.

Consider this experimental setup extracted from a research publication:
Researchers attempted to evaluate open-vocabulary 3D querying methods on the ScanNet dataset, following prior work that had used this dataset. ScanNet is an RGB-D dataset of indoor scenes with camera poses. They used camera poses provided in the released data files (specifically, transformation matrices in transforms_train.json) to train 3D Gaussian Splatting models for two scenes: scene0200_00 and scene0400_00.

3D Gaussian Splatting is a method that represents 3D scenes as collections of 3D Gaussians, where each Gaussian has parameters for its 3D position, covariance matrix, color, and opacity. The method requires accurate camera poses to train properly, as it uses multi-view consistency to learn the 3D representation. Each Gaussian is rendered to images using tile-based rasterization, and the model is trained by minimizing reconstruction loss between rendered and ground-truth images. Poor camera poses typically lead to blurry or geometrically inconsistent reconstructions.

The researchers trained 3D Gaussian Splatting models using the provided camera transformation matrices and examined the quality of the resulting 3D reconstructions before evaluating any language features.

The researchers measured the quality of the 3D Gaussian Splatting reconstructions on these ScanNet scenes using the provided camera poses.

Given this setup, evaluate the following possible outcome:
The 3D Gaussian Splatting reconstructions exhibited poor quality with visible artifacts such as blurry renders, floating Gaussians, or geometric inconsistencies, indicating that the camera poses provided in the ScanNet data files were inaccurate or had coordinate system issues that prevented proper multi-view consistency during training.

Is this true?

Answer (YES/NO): YES